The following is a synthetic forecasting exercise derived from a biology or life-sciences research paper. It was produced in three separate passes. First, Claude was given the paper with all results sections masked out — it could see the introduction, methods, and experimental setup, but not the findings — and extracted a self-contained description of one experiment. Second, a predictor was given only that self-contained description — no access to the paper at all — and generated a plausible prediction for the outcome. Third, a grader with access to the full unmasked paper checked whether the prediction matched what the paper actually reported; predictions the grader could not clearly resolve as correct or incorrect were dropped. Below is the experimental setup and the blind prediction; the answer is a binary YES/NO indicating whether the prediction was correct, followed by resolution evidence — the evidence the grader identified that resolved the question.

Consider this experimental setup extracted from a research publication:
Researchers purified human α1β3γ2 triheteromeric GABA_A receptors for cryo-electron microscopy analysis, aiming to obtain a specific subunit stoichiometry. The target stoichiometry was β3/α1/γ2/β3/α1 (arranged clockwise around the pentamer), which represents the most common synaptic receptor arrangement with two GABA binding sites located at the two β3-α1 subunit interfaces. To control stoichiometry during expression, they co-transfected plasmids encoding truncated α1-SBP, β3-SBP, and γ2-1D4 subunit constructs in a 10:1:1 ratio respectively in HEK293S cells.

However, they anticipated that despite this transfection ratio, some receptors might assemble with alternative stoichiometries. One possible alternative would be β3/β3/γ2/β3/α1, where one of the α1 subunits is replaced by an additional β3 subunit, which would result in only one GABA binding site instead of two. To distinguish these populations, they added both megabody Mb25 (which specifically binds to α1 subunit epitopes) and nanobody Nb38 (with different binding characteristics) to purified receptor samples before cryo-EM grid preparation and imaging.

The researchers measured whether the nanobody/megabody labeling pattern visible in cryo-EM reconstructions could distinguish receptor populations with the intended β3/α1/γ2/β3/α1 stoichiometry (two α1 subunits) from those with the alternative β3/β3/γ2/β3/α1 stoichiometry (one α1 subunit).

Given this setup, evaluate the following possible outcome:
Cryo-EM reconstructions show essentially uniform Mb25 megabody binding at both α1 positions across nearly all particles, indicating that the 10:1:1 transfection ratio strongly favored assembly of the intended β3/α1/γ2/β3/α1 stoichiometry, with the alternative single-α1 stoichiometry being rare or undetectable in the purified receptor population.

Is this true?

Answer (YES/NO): NO